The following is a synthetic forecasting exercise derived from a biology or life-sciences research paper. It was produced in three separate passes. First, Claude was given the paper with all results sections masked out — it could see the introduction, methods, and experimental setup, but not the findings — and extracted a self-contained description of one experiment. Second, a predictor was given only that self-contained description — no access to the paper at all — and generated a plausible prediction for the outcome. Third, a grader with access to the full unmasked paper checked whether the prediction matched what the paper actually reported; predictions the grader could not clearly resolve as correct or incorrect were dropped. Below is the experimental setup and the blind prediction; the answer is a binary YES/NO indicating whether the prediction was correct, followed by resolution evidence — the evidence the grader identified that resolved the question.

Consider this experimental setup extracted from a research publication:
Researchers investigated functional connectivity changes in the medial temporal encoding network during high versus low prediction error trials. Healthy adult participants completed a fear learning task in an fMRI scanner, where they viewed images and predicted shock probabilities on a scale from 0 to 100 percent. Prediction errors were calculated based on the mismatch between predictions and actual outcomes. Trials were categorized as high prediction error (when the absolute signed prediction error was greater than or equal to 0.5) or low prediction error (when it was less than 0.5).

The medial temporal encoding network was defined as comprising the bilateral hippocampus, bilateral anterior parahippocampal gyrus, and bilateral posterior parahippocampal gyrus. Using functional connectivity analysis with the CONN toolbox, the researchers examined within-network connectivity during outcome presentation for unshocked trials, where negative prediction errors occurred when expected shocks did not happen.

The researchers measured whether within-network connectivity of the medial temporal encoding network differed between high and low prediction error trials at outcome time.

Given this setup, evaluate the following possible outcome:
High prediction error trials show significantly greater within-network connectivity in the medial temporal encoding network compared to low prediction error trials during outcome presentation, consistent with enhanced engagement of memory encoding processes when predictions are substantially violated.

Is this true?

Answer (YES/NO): NO